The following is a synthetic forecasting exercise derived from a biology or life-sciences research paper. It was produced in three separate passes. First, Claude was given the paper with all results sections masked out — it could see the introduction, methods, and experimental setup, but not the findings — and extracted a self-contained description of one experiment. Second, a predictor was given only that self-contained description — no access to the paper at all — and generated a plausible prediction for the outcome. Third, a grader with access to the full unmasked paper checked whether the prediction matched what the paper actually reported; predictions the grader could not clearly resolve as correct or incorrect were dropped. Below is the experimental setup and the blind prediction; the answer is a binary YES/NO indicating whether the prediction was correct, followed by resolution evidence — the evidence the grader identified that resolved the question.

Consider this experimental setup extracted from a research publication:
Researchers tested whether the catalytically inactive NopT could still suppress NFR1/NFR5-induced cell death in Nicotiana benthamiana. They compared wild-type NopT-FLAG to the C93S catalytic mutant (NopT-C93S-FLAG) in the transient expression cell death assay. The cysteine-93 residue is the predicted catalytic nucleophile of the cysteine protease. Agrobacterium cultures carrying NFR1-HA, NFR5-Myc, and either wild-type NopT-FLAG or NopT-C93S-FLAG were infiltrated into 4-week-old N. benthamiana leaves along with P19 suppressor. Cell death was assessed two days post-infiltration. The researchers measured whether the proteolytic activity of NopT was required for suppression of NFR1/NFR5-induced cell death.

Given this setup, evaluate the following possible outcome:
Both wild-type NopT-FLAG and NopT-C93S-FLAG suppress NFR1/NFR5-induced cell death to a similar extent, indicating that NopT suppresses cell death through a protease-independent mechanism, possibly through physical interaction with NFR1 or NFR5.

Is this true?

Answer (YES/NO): NO